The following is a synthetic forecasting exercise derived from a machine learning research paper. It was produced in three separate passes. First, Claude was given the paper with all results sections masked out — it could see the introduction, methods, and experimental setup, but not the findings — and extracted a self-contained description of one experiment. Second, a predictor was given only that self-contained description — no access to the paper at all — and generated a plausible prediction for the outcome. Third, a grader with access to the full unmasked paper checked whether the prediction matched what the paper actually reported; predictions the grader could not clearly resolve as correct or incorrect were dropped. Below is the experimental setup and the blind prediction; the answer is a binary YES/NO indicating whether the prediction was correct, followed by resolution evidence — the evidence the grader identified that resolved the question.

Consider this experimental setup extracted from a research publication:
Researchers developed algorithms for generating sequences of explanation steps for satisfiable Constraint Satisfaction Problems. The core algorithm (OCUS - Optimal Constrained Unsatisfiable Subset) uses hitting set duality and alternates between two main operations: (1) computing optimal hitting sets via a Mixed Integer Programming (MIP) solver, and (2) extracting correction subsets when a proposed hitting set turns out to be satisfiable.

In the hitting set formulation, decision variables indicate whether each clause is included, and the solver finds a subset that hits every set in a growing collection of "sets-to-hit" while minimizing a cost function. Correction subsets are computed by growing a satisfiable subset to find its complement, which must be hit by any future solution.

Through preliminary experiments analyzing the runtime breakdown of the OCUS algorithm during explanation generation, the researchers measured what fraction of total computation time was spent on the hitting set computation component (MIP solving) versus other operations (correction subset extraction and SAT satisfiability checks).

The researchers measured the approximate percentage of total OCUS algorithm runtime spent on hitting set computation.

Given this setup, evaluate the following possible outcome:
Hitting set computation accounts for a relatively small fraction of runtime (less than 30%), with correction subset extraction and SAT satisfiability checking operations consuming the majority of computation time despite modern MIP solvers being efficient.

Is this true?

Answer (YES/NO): NO